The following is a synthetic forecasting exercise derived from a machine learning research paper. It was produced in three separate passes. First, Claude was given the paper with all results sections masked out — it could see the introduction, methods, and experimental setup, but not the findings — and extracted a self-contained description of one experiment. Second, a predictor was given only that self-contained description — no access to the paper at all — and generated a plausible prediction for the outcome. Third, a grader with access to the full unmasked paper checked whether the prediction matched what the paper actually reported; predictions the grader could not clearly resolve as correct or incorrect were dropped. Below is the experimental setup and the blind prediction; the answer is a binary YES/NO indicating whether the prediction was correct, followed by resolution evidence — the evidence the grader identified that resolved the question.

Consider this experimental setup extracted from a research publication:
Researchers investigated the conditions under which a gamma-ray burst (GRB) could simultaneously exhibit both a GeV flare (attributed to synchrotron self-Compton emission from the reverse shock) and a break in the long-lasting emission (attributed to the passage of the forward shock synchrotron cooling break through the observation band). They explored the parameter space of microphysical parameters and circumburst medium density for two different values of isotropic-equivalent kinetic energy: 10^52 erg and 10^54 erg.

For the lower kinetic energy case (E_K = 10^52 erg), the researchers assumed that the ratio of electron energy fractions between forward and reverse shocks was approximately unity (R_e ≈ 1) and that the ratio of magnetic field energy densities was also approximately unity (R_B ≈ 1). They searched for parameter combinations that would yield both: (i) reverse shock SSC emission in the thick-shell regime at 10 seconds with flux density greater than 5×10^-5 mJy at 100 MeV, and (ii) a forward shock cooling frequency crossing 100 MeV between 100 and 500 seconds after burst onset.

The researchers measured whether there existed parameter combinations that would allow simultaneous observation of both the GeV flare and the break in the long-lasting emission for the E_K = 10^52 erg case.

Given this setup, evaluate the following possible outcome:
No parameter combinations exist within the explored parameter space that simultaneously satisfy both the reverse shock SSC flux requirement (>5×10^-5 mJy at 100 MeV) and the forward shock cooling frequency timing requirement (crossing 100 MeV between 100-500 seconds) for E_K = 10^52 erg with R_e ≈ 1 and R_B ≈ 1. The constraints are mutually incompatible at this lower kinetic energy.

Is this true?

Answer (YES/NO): YES